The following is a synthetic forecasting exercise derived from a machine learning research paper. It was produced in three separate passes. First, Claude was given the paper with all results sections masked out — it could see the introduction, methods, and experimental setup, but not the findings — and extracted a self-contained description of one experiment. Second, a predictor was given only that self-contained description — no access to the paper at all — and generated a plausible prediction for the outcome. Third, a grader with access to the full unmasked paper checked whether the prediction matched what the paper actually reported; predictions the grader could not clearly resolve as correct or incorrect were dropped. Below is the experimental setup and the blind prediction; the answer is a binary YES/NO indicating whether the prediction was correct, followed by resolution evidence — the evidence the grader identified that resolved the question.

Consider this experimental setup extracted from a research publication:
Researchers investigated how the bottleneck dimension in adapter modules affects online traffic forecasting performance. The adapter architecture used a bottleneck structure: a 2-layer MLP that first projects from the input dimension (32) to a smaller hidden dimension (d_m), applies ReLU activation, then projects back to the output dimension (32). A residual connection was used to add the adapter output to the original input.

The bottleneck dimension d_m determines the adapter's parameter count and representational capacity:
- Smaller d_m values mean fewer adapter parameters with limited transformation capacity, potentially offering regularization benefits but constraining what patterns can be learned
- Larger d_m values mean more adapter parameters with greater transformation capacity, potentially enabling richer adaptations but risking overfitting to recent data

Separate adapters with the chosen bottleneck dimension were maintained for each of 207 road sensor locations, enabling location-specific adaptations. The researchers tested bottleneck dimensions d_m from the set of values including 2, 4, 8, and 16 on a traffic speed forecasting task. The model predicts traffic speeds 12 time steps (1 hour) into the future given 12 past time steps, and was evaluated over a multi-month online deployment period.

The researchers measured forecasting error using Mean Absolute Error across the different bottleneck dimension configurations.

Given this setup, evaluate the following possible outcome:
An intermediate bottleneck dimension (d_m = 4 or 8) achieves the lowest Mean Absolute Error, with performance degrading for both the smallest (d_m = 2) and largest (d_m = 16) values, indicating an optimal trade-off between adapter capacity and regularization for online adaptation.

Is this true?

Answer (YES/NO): NO